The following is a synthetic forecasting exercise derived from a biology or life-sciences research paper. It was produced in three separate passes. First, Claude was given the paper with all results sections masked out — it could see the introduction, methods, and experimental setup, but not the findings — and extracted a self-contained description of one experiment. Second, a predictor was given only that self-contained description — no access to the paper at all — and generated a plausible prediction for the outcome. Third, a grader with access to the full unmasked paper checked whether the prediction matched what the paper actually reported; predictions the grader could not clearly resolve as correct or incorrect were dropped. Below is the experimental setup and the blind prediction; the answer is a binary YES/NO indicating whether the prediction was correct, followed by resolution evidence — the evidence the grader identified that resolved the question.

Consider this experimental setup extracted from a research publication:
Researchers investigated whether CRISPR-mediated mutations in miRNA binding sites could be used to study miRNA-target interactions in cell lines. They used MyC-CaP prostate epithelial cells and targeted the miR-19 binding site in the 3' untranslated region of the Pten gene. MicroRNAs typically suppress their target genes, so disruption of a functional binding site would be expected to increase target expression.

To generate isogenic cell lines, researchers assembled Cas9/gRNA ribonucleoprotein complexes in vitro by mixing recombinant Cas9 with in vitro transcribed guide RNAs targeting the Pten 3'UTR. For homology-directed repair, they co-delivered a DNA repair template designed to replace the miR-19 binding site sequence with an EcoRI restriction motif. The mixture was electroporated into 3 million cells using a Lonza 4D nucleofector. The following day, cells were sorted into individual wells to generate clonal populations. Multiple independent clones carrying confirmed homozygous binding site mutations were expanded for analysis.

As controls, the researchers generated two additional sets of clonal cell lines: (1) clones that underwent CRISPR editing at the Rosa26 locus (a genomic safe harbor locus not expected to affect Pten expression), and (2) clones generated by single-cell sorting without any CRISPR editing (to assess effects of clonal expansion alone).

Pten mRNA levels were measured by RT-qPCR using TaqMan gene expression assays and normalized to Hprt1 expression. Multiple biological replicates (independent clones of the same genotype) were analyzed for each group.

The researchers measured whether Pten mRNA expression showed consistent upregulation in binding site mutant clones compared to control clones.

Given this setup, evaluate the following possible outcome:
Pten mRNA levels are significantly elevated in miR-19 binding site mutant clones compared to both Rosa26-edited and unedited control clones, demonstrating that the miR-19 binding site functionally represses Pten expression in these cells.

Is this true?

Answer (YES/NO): NO